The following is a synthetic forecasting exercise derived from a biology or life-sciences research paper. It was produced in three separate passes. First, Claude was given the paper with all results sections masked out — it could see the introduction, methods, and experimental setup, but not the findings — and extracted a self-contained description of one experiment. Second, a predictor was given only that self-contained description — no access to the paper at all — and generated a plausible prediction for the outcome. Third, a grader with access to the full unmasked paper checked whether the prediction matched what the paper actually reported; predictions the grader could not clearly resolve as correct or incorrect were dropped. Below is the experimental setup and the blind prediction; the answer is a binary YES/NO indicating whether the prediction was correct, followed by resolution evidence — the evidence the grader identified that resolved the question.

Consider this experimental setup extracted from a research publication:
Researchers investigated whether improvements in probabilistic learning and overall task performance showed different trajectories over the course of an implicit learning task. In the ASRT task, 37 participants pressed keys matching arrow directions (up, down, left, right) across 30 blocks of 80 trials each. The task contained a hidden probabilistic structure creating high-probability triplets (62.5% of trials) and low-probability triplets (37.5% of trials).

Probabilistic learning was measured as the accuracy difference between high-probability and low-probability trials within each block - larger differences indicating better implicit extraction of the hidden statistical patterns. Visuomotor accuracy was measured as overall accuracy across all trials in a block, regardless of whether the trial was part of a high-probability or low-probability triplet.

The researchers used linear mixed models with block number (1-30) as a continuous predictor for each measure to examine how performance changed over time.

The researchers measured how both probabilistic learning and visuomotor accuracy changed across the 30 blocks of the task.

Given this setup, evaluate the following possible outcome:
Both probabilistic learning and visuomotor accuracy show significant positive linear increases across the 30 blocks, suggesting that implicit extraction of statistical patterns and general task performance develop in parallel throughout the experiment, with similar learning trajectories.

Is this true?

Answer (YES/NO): NO